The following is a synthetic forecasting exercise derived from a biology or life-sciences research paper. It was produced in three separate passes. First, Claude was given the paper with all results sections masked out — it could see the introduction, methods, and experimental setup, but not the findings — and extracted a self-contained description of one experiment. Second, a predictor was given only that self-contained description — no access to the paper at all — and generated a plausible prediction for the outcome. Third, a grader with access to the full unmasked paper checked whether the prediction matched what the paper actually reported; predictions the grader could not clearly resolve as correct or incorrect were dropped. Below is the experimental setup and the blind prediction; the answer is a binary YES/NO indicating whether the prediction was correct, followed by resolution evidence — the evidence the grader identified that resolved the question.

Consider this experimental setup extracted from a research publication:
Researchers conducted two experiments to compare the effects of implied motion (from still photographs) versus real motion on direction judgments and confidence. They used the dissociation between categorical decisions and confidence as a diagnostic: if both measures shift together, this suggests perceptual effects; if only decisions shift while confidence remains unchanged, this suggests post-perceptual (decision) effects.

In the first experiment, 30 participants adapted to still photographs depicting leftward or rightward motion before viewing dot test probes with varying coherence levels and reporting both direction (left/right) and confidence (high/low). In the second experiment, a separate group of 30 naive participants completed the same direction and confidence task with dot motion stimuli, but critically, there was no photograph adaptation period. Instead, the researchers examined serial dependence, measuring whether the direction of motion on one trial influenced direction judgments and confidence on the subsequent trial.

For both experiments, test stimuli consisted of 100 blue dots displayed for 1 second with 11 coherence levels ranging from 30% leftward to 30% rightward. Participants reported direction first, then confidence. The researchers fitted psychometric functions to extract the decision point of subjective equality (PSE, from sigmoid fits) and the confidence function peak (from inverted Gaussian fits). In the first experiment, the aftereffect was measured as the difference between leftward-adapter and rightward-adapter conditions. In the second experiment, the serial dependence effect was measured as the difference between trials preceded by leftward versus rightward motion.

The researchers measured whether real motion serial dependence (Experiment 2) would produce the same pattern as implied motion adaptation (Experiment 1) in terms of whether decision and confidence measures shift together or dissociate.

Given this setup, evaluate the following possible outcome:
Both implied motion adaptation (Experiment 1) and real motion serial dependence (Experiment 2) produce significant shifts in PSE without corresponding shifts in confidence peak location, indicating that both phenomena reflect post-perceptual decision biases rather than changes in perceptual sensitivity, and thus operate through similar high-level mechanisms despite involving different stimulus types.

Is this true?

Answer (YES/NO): NO